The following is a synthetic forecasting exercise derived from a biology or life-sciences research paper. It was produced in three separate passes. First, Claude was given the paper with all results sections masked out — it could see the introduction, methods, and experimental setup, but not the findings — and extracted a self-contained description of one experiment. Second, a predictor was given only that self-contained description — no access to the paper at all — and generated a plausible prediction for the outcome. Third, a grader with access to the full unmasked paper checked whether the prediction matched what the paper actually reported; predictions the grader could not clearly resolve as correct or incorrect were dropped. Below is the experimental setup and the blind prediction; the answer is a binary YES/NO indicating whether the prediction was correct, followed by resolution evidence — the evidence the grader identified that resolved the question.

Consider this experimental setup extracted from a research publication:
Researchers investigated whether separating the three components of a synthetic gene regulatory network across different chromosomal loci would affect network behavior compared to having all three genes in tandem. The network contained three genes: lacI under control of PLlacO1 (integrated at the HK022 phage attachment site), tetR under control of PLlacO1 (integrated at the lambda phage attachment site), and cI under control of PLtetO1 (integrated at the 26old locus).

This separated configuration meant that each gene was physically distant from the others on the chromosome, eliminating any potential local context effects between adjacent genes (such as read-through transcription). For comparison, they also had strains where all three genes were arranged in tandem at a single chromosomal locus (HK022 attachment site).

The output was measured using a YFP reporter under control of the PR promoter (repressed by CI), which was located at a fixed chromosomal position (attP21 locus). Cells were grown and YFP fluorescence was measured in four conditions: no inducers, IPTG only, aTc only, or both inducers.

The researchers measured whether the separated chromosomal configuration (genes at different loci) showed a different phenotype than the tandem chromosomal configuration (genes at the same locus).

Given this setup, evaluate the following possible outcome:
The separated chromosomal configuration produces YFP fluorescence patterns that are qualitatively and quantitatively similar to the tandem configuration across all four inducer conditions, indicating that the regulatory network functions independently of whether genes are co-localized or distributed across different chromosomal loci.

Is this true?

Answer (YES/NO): NO